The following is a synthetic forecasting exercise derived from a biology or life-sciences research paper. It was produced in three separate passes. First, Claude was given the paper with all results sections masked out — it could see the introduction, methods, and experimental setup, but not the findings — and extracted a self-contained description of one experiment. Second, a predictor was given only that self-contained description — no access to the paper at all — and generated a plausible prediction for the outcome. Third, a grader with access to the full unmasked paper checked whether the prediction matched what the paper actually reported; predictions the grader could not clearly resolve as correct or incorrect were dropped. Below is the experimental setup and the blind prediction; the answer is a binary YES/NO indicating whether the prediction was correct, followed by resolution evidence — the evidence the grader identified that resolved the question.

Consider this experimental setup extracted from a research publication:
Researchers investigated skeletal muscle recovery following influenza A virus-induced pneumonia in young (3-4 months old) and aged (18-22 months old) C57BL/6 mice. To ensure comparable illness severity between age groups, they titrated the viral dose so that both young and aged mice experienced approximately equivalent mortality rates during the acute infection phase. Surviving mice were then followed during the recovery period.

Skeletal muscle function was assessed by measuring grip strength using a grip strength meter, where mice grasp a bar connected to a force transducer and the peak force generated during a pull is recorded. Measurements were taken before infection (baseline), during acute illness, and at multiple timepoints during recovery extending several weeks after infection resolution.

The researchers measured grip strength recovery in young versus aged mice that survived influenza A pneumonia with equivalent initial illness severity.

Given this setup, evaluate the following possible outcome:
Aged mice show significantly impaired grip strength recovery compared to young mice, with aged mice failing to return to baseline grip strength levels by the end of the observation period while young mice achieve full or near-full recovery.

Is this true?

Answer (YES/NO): YES